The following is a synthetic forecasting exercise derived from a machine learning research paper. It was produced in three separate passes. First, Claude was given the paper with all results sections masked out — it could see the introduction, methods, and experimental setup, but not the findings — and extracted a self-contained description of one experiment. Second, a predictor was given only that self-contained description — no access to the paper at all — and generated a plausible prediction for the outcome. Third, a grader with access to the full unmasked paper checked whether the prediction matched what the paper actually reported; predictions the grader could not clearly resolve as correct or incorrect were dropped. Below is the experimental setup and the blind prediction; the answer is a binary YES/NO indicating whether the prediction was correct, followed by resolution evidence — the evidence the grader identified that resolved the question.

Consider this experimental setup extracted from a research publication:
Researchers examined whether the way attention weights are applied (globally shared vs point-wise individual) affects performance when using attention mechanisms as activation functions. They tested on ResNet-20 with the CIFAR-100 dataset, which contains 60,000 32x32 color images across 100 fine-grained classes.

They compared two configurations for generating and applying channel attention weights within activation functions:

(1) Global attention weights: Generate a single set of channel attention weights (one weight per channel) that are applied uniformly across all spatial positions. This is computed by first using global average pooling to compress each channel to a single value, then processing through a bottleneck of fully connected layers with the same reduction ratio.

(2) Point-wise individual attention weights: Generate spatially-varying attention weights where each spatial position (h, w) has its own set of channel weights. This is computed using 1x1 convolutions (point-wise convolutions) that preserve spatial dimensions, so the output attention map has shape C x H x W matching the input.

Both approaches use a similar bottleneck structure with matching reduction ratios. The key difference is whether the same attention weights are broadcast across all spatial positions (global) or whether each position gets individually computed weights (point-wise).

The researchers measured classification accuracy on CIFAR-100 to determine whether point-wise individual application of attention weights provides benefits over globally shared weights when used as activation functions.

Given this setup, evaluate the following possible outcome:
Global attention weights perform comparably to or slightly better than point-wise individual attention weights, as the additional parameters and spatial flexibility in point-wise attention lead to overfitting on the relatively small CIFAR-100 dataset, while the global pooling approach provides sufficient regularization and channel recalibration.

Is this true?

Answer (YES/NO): NO